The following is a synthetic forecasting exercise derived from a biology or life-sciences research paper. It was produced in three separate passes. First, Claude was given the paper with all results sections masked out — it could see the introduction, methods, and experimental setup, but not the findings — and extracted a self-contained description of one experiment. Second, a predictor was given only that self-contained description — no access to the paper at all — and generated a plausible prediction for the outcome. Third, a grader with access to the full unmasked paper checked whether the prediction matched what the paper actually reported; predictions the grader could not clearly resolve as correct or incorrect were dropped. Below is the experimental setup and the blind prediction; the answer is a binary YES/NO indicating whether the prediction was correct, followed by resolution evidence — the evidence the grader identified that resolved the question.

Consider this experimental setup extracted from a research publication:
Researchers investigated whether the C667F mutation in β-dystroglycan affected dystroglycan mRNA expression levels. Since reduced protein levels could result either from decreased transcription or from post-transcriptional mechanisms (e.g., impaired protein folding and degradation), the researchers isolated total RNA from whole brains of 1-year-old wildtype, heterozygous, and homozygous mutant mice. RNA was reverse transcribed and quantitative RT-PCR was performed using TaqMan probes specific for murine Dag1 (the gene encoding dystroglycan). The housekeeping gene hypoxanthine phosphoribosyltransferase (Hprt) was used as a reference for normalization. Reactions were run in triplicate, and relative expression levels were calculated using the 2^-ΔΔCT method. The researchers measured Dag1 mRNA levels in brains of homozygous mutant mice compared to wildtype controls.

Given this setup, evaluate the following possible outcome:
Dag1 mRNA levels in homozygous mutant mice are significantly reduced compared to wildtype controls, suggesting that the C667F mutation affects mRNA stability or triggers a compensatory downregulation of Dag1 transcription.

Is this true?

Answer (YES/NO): NO